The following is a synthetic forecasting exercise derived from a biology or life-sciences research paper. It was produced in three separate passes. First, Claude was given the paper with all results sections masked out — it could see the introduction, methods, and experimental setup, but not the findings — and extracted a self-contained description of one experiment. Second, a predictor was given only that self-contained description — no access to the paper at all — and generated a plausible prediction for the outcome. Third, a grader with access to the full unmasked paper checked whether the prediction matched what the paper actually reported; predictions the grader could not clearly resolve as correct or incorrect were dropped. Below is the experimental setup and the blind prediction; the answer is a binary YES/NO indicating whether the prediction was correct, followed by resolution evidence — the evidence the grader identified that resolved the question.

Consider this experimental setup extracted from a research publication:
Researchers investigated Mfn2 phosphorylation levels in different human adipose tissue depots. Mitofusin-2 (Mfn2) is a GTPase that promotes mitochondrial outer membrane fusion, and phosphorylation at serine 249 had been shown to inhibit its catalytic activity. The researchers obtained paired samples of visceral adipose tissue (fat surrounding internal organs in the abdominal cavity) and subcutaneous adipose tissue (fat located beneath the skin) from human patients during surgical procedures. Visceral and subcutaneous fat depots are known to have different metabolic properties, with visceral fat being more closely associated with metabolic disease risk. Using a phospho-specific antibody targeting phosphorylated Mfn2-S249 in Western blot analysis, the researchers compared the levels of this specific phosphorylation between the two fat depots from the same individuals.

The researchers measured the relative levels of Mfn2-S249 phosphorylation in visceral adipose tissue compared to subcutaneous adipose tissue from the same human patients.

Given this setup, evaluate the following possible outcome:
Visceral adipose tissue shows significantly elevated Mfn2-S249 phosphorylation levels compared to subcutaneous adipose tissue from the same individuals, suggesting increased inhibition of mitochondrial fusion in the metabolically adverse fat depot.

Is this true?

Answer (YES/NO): YES